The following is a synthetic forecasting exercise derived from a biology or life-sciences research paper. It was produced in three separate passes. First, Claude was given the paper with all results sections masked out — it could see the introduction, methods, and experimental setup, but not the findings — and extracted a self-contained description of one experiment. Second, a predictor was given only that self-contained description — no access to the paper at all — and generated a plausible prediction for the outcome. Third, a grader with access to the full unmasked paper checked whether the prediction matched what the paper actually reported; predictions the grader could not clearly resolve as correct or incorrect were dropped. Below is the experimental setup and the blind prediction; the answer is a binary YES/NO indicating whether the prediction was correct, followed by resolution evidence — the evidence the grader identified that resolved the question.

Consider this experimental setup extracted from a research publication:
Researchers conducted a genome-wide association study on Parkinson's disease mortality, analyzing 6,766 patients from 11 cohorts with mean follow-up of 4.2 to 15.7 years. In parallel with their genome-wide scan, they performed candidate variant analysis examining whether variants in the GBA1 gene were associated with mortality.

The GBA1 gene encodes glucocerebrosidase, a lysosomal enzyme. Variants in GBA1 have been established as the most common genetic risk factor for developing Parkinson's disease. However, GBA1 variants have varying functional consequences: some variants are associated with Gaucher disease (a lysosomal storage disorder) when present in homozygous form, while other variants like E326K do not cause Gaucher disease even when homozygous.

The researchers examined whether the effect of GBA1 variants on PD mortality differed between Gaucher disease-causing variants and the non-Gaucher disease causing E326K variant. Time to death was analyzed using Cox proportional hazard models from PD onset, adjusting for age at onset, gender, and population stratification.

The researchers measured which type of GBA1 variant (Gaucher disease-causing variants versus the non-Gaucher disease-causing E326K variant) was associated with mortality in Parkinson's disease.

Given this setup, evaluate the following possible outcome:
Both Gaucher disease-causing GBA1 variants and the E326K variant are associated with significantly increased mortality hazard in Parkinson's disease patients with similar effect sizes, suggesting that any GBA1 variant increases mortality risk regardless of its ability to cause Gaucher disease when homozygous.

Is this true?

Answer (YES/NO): NO